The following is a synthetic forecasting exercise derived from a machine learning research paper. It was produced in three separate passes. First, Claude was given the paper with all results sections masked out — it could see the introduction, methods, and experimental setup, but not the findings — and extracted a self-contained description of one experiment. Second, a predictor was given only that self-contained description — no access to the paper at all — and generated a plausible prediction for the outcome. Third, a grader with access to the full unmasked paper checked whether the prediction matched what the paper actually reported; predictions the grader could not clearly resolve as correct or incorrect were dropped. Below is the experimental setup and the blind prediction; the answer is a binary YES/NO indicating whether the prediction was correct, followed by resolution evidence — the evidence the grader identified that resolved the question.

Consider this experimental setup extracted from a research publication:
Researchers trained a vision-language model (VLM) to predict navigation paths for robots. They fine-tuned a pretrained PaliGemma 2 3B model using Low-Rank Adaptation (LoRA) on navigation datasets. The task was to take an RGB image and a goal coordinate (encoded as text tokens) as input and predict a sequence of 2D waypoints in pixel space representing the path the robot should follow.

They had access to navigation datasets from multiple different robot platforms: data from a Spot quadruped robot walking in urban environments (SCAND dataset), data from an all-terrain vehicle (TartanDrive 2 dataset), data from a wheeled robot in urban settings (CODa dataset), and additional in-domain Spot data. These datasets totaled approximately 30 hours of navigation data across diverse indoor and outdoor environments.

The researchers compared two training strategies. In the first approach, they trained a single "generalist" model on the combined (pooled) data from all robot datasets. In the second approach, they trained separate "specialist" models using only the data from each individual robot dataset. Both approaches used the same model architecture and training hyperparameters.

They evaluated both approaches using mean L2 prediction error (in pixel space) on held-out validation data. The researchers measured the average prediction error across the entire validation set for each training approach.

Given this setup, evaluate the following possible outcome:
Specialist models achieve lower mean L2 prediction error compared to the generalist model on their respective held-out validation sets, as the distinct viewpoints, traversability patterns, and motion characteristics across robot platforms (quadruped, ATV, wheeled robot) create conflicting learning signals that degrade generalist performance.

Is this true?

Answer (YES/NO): NO